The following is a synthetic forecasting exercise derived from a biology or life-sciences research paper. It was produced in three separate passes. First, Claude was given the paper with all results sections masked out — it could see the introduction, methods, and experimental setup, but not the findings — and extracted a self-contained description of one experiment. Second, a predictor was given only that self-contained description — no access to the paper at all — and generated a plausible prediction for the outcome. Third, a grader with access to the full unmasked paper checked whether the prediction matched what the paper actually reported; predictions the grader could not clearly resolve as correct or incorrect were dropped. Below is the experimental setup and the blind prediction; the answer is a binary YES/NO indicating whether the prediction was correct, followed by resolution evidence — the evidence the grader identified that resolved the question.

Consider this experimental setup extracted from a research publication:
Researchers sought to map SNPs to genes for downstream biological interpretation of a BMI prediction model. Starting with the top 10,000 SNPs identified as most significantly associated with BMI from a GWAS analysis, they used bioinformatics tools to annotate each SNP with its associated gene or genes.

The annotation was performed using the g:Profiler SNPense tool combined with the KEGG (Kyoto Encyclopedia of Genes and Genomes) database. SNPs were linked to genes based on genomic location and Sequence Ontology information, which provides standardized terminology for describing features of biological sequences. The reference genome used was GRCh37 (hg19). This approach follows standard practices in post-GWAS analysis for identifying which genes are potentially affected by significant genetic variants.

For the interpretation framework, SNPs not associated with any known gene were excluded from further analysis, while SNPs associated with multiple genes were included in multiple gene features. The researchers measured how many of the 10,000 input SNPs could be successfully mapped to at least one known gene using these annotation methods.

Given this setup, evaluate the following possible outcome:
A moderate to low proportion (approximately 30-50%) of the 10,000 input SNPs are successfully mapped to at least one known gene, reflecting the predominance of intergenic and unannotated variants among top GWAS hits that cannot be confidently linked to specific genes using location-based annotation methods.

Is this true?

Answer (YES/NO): NO